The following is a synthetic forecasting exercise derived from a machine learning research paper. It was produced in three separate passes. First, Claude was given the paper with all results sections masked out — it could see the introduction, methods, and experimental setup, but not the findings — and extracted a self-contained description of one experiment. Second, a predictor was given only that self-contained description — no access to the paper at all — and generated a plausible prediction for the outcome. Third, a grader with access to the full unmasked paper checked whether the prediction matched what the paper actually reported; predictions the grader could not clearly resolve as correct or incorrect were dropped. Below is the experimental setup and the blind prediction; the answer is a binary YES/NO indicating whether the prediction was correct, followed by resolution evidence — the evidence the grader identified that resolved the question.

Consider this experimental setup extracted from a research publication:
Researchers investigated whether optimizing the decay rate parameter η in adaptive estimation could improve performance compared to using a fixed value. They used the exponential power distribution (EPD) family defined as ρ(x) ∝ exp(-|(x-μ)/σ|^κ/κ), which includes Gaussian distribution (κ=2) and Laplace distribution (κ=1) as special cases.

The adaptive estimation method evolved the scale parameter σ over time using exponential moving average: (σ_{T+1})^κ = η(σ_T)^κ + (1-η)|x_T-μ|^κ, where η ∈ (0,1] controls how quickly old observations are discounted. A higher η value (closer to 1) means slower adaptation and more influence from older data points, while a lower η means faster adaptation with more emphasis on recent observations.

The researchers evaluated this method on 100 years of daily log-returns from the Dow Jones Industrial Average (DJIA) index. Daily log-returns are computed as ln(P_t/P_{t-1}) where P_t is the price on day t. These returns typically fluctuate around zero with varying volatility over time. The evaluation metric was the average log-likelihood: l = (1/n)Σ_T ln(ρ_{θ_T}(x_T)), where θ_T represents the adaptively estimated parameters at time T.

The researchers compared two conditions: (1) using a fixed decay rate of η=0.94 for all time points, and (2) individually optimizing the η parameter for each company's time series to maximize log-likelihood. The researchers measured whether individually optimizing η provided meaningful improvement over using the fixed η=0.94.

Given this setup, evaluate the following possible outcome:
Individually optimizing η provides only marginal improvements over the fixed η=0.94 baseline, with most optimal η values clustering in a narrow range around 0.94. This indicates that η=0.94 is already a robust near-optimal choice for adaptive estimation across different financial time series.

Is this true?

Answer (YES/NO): NO